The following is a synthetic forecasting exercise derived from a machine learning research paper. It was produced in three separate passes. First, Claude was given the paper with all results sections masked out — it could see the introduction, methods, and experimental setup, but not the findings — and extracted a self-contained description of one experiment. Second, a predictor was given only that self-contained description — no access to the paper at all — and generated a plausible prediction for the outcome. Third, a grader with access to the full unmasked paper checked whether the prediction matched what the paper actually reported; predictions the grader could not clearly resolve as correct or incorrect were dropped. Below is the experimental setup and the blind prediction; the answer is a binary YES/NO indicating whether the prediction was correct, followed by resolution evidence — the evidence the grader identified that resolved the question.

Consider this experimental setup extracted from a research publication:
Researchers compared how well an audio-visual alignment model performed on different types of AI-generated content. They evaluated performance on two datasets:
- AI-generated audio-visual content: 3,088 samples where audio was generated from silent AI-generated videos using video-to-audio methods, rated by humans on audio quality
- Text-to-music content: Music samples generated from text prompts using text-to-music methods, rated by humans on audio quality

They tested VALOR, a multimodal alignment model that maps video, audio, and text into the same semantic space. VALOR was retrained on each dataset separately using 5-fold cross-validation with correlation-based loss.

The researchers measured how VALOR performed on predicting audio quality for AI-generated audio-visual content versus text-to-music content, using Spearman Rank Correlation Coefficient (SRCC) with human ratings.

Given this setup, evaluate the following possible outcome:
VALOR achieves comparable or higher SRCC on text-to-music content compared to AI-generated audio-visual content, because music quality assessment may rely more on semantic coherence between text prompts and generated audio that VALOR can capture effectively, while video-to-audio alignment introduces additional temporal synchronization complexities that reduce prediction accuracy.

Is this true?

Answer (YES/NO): NO